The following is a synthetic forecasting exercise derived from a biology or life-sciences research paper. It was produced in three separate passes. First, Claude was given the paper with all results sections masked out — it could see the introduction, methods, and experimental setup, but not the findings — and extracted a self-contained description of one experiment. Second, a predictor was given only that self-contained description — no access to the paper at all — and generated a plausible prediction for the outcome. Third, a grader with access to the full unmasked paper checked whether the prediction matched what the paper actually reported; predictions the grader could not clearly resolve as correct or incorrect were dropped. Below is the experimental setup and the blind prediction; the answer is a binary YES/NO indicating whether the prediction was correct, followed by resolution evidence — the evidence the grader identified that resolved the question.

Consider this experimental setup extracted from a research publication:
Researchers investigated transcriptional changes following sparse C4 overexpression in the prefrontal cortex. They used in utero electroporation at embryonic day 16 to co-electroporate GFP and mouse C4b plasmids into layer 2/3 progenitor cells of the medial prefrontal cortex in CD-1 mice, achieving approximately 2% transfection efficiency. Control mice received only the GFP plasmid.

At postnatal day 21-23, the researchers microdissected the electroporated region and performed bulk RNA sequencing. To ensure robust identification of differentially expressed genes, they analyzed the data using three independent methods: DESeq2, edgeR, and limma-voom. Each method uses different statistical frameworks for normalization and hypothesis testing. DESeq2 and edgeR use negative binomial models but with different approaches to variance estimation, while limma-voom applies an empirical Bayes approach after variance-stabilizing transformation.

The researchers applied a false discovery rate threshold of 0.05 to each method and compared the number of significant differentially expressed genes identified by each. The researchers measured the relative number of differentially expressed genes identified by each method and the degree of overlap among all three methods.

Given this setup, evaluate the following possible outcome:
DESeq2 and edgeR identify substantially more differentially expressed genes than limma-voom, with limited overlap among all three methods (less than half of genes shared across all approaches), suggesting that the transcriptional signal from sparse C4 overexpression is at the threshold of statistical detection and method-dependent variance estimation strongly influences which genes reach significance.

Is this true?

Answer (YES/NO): YES